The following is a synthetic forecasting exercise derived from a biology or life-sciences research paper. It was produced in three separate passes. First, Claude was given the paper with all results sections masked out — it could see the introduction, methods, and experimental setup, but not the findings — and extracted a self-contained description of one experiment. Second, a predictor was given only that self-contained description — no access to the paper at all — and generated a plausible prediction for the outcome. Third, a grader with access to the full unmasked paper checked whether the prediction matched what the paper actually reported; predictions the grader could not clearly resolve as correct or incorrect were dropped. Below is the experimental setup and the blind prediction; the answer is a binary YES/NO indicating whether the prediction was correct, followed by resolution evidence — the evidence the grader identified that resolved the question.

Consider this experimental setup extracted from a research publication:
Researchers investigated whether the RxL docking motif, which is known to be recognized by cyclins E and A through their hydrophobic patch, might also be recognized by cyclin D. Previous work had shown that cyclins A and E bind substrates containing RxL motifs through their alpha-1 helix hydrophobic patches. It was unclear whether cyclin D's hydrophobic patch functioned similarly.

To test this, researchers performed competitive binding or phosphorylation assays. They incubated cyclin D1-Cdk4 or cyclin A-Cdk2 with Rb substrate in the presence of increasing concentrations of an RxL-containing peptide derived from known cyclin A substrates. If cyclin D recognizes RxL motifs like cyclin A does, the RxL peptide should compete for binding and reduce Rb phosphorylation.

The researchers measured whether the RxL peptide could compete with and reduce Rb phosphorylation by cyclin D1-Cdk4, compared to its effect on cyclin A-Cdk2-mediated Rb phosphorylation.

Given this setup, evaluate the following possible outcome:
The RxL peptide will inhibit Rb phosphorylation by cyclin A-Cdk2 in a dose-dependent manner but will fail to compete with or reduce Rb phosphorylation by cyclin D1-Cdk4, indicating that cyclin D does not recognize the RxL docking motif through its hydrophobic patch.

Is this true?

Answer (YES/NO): NO